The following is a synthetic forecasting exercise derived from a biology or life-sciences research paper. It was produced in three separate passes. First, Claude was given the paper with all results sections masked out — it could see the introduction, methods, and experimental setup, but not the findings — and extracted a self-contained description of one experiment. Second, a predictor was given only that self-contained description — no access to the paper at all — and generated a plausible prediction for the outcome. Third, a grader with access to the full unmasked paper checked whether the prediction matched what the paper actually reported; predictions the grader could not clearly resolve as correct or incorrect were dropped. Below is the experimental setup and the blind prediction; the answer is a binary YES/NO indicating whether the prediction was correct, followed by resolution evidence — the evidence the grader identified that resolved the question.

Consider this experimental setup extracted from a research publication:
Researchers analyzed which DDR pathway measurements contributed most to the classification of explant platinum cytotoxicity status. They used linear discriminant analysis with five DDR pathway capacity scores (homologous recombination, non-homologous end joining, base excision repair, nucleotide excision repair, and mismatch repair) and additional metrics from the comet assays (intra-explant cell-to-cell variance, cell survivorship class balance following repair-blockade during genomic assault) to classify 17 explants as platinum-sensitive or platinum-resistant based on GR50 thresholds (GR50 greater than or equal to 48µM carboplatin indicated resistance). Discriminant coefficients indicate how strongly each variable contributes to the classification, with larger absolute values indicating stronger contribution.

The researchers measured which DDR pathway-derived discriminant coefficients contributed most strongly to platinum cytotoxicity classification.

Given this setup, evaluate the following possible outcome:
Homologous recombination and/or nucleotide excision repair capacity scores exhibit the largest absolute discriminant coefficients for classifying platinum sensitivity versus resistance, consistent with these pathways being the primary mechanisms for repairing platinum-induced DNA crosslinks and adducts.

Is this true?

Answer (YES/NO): NO